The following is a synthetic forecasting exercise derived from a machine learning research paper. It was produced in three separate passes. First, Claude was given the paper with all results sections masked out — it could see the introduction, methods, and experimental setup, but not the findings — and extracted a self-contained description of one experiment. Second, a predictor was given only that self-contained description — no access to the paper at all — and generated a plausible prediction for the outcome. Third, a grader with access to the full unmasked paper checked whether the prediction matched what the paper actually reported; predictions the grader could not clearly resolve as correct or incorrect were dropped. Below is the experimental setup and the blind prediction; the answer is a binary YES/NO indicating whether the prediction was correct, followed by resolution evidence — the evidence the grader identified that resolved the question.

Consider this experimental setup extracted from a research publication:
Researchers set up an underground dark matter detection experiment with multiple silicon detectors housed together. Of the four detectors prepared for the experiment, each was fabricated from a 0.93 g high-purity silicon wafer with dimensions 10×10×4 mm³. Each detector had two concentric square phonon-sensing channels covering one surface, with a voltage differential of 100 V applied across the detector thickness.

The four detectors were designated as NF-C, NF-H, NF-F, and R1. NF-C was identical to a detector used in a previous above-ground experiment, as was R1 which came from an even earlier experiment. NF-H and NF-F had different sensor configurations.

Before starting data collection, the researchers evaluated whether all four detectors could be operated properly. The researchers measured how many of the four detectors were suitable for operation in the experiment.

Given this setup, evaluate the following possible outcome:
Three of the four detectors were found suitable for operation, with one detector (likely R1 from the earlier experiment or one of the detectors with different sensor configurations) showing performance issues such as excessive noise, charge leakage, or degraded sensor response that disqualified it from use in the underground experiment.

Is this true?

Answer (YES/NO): NO